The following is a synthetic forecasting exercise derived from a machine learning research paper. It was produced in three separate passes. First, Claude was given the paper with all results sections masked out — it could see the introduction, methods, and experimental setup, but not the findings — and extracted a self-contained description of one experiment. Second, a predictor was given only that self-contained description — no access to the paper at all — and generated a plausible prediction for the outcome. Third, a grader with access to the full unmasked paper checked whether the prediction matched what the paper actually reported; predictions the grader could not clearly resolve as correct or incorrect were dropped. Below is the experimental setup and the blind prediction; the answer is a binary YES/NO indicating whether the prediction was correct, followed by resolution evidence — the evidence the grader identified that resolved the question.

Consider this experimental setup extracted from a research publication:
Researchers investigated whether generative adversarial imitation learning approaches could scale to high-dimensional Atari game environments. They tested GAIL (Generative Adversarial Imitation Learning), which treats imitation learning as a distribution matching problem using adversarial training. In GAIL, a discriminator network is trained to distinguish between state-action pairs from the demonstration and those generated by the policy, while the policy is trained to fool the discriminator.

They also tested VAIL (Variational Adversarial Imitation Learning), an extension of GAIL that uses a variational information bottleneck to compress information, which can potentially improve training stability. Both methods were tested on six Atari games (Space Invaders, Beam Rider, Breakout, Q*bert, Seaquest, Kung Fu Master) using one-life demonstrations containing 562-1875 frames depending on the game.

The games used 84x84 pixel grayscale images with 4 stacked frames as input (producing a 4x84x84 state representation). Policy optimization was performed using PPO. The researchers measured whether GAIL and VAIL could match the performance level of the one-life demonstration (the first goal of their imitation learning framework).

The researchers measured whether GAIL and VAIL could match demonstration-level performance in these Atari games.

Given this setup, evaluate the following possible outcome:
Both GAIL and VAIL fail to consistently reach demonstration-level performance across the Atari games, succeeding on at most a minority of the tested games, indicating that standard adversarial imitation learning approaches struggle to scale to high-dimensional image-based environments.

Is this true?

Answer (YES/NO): NO